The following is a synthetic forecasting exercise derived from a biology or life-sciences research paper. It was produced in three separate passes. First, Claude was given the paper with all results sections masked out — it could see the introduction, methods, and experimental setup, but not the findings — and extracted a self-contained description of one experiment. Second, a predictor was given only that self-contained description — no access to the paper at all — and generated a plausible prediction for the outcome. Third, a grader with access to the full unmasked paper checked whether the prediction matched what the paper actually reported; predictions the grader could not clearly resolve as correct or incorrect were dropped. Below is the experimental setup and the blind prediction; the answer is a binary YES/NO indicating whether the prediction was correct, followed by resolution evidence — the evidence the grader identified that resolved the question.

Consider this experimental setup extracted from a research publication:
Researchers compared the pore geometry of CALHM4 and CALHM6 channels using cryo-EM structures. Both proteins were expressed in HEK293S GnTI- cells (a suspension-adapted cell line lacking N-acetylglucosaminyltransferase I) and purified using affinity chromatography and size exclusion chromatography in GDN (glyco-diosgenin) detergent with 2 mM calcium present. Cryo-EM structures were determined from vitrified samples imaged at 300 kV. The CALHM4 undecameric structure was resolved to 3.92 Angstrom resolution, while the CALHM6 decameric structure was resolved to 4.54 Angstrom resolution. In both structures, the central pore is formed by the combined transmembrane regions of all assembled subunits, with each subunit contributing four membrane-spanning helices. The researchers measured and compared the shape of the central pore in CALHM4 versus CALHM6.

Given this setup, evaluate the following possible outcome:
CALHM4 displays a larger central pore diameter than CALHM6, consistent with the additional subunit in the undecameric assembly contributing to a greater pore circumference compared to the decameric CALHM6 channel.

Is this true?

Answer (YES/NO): NO